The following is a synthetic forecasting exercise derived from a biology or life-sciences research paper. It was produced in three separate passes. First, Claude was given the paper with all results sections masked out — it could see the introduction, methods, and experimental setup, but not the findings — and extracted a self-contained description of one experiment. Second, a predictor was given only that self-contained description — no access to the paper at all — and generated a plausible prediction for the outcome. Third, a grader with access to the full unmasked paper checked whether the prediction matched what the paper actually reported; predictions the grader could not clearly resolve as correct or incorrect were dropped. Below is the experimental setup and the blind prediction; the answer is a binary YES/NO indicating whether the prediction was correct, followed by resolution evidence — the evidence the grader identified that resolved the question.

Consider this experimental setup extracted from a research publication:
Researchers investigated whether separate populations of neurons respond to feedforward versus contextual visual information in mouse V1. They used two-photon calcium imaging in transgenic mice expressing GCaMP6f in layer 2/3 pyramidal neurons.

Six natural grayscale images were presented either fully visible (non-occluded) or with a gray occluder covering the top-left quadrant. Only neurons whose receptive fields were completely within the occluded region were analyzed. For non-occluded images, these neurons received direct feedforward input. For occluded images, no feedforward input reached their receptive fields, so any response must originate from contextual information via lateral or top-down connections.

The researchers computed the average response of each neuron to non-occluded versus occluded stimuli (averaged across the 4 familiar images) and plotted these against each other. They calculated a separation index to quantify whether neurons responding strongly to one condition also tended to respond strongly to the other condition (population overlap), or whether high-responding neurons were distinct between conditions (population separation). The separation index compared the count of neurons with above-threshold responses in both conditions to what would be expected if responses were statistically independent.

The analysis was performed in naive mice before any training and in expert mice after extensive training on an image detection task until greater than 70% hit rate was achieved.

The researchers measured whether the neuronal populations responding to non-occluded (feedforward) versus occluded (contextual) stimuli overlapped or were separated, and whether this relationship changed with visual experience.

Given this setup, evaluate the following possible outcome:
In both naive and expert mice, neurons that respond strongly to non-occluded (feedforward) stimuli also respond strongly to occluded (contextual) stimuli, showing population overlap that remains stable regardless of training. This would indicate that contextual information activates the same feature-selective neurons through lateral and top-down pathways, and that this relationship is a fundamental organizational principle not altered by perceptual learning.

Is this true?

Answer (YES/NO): NO